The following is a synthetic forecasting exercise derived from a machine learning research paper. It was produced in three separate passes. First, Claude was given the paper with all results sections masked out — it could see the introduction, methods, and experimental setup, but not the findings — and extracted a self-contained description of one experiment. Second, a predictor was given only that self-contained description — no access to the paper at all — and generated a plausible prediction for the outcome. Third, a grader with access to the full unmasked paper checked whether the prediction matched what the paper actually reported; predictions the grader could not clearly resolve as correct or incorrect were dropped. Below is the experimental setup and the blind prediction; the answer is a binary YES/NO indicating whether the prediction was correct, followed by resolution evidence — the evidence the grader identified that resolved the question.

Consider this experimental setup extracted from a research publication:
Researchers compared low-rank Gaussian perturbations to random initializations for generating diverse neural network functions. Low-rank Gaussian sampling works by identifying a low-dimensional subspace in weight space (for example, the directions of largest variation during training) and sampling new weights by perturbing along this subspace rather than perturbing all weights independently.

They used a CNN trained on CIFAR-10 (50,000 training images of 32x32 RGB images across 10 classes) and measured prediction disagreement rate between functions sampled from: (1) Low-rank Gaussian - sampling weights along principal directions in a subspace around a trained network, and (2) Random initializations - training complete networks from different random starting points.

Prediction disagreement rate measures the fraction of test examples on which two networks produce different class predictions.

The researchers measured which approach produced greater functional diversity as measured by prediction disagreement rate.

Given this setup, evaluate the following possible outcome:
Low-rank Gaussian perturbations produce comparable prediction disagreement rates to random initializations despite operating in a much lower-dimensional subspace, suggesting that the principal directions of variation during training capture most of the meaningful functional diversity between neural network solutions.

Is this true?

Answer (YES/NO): NO